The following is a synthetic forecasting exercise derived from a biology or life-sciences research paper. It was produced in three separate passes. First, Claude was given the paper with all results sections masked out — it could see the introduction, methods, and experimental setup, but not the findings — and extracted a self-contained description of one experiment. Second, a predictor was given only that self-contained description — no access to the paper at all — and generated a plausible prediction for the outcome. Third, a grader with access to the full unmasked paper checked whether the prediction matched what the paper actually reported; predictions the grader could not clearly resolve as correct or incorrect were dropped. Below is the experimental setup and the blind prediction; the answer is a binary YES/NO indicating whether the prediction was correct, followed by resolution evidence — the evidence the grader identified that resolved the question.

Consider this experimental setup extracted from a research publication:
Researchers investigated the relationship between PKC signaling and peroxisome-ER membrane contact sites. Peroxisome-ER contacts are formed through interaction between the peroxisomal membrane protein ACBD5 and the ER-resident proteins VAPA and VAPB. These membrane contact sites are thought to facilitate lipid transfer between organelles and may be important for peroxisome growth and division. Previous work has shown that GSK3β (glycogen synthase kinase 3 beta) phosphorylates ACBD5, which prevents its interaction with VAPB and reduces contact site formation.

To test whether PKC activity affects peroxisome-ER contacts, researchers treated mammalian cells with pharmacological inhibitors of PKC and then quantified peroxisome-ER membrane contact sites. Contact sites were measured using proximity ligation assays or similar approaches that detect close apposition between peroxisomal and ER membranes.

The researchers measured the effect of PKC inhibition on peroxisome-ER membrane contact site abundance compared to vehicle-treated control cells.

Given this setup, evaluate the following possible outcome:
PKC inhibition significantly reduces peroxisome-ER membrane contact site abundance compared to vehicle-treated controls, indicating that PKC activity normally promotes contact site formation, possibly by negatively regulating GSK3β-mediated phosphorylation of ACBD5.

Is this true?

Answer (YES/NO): YES